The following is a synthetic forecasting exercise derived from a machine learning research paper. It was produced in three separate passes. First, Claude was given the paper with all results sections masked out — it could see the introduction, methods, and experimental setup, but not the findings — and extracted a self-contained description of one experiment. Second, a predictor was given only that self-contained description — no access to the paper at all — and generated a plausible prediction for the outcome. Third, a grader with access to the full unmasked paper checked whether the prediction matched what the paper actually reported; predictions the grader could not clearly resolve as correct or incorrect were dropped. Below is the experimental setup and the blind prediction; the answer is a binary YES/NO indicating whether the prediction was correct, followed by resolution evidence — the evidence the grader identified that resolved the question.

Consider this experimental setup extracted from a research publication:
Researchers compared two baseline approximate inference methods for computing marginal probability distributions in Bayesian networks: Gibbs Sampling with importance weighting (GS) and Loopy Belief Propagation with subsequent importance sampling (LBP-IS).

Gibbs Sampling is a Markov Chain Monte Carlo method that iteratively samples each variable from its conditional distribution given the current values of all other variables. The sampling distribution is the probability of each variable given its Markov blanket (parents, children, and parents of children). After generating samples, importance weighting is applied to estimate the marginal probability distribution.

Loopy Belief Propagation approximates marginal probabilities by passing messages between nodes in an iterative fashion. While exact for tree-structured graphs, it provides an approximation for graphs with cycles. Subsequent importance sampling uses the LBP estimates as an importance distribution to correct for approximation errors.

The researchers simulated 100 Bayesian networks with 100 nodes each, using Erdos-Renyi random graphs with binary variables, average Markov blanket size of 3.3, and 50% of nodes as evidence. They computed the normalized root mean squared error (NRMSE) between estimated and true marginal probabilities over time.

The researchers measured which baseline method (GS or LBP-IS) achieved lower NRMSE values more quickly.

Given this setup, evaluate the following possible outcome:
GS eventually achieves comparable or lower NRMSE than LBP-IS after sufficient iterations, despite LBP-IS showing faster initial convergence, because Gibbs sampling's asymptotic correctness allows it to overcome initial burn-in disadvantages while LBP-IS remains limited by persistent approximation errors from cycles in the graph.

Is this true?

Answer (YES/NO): NO